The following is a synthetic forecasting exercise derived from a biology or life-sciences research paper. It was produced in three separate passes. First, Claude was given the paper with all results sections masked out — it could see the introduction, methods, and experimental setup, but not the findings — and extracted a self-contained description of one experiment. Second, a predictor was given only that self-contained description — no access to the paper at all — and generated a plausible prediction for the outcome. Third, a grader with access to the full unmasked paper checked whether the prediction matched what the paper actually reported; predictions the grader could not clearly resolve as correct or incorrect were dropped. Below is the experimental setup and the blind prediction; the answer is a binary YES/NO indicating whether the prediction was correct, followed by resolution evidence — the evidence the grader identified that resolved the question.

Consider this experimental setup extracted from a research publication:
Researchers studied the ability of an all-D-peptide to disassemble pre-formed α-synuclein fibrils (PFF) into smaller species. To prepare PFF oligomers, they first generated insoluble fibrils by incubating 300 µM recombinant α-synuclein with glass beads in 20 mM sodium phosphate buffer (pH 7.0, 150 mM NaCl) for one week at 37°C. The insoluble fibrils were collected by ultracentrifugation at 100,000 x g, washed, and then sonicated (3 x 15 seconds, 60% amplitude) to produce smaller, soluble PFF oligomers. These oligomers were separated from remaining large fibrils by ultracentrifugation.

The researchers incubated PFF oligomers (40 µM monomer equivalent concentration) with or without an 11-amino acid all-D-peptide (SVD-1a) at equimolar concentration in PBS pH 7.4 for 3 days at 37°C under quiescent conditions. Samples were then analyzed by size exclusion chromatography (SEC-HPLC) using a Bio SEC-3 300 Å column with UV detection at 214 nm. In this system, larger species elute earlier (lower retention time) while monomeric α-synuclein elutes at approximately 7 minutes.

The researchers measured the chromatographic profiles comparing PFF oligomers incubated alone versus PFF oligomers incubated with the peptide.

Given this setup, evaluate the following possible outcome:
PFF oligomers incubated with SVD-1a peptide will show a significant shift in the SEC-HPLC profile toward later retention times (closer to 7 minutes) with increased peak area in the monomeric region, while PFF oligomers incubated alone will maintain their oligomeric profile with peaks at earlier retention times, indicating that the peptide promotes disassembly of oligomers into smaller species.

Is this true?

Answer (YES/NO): YES